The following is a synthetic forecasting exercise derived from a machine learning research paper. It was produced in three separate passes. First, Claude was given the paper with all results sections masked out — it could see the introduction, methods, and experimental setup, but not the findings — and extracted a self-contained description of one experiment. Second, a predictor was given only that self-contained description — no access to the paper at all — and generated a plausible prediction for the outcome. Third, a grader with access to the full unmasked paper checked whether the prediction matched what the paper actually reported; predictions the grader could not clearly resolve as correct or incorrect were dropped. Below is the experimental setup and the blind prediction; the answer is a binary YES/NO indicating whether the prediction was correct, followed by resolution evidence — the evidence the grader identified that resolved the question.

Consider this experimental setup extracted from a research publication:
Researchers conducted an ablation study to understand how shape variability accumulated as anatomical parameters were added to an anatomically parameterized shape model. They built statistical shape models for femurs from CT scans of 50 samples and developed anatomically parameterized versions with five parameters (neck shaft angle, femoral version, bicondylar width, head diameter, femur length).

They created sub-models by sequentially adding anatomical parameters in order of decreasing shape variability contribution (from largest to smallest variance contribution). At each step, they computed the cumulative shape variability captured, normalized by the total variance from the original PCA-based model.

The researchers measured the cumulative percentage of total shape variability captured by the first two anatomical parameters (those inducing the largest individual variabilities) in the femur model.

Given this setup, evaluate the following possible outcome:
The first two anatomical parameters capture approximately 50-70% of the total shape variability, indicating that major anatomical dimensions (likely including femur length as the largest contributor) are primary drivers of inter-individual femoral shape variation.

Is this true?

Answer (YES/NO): NO